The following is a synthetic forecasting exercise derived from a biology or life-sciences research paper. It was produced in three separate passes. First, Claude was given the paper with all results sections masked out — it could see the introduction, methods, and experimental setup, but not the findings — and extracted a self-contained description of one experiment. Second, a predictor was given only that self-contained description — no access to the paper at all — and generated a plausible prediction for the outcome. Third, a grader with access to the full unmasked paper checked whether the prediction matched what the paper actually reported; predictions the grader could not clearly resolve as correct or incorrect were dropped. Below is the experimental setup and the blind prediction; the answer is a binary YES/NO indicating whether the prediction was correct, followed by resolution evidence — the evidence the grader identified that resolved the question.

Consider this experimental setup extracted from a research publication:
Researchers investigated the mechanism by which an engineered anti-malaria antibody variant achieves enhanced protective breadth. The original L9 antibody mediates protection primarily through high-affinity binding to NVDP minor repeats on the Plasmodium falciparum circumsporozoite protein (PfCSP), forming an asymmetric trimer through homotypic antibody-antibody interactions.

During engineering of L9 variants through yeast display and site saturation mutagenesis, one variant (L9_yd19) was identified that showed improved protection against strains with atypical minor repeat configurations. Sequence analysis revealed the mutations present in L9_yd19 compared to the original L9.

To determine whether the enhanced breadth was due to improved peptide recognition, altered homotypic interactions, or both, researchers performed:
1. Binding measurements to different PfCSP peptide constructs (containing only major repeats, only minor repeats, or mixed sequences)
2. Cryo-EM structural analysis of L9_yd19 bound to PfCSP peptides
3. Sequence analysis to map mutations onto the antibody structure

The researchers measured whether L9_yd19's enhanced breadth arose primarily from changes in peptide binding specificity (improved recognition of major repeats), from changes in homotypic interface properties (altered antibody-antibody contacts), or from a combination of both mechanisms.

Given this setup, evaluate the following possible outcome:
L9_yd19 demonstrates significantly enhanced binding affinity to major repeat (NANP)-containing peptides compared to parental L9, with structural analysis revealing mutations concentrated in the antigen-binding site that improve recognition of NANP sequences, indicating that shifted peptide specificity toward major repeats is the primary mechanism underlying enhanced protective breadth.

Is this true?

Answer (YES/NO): NO